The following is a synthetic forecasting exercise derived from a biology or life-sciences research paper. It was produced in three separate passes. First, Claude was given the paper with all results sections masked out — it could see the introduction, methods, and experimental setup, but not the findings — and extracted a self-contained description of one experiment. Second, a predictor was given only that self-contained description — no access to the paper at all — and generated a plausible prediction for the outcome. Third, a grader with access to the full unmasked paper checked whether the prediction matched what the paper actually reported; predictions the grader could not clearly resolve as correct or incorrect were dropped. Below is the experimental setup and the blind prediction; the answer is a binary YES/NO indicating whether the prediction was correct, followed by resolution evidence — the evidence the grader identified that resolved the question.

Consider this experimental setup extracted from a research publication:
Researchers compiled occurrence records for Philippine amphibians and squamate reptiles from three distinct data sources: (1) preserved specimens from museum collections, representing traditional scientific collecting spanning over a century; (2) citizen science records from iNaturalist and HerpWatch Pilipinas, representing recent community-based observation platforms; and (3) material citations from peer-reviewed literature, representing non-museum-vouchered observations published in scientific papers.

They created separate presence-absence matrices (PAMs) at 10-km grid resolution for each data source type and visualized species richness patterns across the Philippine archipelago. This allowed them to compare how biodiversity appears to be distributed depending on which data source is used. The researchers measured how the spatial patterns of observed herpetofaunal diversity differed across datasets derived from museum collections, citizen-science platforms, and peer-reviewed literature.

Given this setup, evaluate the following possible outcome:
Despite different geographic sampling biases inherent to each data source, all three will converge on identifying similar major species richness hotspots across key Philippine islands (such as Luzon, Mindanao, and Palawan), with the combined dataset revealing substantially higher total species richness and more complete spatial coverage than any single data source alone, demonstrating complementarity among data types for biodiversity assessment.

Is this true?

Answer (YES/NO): NO